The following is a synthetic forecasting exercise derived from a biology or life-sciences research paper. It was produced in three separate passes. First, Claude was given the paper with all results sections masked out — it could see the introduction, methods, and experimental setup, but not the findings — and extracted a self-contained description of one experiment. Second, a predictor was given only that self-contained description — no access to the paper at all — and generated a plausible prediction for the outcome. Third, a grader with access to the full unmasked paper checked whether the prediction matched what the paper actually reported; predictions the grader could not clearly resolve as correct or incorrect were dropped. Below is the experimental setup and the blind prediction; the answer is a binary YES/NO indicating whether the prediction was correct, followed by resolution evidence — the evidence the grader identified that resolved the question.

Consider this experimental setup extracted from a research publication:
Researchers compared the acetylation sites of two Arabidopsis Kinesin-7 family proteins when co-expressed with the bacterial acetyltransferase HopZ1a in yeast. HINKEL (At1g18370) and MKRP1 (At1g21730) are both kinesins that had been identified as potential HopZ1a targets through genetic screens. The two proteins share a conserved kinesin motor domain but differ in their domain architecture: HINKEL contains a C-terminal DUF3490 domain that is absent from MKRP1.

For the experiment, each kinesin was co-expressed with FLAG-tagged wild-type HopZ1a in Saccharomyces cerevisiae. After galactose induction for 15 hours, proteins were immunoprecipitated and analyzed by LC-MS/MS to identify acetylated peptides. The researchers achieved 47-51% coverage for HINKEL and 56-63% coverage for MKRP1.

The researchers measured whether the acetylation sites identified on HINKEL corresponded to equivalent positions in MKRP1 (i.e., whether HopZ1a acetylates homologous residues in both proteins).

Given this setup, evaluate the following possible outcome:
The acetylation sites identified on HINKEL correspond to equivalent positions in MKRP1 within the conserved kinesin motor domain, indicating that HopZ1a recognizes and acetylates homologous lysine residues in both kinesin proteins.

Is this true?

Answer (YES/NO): NO